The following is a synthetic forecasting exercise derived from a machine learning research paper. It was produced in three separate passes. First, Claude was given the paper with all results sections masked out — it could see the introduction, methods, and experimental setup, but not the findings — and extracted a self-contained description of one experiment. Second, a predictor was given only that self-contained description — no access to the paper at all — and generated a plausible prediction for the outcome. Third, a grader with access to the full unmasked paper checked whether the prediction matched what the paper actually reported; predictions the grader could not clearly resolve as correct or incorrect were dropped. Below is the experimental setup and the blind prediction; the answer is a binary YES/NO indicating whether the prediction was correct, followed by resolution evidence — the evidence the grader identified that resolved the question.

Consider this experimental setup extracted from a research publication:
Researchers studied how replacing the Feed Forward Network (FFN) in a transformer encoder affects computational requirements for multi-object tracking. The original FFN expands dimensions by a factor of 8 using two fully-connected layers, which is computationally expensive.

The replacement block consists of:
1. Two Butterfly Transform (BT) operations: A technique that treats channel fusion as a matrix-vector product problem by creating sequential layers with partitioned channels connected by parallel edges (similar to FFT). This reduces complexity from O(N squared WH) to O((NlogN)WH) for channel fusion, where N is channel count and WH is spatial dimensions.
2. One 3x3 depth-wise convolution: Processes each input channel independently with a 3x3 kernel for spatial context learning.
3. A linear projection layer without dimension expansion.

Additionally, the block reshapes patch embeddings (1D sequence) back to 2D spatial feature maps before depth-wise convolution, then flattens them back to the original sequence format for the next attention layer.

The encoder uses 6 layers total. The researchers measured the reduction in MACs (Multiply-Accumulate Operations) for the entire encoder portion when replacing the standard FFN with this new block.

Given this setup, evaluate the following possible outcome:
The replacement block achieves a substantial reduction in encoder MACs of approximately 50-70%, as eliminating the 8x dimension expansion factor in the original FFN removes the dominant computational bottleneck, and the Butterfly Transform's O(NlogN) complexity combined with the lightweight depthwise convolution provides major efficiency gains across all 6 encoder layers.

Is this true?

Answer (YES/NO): NO